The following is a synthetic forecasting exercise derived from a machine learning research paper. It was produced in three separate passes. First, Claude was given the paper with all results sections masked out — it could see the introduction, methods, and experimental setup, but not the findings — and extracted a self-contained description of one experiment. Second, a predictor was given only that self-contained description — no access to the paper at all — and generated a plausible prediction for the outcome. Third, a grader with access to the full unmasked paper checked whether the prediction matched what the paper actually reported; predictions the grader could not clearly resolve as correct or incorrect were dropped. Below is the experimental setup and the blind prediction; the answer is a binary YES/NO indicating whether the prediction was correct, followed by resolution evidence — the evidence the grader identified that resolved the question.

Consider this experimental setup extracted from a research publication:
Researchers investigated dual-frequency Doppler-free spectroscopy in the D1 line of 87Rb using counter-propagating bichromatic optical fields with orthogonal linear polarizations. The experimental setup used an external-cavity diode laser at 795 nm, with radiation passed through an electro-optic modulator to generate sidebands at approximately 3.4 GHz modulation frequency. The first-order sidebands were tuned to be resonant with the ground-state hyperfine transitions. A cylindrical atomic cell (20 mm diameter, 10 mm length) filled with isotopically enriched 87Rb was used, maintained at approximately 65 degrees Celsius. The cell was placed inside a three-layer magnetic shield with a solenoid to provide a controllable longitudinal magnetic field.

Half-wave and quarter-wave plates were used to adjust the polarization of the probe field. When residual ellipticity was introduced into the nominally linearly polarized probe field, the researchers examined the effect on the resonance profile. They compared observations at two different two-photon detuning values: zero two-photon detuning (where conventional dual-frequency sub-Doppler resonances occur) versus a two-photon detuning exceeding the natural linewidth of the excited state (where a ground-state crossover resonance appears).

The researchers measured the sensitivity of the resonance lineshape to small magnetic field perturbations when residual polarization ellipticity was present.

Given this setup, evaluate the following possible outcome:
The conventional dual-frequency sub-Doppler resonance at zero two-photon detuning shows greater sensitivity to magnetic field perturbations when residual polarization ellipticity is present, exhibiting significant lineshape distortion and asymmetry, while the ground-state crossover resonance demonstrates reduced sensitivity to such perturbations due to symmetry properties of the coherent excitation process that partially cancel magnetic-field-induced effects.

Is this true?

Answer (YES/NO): NO